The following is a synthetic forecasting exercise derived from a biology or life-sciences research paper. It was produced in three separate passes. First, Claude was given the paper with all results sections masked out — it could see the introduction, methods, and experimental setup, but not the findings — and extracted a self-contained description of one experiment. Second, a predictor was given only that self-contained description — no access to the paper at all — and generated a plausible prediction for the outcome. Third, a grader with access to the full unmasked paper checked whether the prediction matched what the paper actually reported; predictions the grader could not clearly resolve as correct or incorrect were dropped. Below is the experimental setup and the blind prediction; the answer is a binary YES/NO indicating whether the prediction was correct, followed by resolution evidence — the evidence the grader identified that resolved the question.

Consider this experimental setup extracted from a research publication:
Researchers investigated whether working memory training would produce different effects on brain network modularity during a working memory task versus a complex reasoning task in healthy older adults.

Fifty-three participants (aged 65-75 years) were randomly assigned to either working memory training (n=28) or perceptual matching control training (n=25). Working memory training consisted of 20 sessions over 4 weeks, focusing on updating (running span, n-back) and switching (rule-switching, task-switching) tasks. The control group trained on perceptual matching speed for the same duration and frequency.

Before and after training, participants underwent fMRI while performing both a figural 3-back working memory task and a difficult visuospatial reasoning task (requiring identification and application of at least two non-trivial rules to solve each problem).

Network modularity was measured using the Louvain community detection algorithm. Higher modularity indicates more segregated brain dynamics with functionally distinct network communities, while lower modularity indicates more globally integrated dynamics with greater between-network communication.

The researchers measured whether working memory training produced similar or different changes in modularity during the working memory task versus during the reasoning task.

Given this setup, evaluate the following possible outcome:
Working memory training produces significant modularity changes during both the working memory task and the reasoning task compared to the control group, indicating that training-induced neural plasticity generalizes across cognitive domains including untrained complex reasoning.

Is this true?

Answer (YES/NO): YES